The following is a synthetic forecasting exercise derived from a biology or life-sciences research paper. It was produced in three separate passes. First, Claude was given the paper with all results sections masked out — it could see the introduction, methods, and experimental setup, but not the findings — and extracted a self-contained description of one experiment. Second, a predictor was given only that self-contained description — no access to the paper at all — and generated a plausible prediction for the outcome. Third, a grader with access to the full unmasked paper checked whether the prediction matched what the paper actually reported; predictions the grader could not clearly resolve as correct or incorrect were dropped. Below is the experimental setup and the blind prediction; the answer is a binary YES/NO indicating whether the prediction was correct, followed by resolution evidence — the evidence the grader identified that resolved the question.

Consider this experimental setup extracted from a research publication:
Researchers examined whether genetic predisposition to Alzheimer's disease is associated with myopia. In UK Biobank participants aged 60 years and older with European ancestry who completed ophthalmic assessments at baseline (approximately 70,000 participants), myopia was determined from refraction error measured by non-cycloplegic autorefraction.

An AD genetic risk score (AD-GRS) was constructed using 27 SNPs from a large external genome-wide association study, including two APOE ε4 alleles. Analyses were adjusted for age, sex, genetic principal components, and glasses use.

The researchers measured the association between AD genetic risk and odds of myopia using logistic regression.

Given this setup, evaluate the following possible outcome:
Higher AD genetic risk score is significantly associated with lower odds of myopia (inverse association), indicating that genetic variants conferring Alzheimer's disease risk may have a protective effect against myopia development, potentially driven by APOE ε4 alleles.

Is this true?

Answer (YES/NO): YES